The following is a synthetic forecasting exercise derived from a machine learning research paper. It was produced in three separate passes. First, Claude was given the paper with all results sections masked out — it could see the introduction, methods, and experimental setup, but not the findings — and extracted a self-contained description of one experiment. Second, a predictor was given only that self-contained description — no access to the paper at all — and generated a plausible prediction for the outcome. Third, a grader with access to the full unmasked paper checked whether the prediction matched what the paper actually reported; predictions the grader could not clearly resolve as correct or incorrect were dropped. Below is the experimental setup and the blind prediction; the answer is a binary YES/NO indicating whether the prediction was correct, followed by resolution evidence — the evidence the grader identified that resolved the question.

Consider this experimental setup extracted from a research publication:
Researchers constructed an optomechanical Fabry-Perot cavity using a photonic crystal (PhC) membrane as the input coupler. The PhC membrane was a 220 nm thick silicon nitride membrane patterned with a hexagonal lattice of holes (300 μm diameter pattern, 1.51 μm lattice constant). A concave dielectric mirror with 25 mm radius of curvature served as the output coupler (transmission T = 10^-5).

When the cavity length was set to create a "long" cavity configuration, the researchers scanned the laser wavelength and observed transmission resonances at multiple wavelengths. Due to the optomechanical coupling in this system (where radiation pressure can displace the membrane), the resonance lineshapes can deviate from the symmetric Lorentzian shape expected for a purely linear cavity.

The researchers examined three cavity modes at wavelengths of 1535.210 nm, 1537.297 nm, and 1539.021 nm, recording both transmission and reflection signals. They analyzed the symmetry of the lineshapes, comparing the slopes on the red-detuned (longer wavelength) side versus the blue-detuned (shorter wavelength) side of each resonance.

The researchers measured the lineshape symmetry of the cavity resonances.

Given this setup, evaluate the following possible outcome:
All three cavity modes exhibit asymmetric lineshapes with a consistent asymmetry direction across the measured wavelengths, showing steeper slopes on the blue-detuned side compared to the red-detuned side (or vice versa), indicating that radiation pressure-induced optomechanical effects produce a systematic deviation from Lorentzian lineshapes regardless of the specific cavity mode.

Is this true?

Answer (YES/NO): YES